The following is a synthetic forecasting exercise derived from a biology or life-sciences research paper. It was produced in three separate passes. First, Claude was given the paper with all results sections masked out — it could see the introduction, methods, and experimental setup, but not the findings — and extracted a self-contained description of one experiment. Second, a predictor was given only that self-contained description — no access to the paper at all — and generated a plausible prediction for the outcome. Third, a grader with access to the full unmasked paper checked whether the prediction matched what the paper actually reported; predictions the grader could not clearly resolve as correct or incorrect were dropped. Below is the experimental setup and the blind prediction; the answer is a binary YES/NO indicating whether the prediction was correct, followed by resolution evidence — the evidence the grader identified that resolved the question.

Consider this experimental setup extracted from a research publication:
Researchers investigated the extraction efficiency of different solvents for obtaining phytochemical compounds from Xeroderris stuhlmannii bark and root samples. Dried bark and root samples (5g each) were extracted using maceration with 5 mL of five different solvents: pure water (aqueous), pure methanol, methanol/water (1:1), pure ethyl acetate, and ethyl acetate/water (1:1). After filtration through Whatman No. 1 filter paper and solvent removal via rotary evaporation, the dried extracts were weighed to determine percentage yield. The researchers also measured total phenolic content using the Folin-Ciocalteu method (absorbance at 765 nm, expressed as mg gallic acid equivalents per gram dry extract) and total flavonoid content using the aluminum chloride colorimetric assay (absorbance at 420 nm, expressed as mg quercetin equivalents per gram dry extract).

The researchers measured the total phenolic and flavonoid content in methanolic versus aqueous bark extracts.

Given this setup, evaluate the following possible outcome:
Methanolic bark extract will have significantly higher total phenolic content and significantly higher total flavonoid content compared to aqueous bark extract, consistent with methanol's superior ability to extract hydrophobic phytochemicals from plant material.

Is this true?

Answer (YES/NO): NO